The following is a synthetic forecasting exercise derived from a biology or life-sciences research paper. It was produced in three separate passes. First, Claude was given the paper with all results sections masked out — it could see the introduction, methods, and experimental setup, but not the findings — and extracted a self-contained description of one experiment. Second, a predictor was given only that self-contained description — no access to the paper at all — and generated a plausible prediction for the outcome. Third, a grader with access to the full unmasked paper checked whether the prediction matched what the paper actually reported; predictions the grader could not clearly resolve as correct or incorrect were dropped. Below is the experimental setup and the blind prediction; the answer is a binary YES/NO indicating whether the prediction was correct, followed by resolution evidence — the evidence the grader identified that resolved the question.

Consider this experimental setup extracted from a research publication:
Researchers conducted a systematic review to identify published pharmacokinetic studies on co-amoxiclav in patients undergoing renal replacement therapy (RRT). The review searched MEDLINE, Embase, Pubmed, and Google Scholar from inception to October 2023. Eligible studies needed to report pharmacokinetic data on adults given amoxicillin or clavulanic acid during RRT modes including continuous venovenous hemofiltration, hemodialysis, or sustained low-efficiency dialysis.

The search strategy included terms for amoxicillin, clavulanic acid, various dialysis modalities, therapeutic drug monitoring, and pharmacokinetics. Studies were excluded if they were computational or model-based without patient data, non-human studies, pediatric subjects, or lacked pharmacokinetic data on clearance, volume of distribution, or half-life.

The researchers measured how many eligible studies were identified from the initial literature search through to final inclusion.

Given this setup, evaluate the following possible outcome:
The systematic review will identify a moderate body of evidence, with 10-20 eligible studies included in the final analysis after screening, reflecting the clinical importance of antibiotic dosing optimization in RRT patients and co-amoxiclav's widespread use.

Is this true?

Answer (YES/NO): NO